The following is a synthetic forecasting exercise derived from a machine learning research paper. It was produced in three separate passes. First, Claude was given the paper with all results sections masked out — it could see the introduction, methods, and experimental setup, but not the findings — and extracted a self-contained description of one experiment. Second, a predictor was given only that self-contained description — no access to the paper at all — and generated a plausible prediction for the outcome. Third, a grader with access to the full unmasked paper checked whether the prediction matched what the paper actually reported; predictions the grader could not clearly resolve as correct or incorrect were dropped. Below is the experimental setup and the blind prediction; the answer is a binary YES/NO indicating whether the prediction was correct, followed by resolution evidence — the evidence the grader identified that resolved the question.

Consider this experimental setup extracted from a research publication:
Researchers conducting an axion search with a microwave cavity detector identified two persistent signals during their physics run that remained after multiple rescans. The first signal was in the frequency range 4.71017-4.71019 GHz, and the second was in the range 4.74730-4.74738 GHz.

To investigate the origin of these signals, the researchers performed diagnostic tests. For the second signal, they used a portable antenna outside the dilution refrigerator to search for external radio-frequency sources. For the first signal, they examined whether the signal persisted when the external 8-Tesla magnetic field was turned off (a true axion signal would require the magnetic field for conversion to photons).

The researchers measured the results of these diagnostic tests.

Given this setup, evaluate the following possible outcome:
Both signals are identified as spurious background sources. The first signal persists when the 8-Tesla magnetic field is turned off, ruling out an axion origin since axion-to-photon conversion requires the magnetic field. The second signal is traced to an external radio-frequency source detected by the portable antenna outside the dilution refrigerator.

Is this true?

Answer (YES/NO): YES